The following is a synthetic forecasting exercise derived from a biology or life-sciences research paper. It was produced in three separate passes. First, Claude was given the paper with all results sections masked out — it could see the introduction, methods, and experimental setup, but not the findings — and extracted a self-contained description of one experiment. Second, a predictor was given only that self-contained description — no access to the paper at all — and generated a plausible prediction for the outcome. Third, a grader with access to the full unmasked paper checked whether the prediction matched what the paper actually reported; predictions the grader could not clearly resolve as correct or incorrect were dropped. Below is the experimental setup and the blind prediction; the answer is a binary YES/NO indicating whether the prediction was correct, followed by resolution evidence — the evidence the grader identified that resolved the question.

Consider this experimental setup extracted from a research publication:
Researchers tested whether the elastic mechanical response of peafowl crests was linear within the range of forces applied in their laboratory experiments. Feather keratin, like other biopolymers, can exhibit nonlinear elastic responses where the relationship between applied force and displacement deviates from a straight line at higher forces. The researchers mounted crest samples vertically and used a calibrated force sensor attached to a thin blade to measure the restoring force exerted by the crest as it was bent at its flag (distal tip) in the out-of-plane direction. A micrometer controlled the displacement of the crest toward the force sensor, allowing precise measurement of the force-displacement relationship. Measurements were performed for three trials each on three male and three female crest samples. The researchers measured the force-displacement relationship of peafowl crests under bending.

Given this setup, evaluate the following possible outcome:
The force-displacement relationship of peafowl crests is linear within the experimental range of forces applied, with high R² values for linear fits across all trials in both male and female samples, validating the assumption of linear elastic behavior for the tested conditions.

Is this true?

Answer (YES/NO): YES